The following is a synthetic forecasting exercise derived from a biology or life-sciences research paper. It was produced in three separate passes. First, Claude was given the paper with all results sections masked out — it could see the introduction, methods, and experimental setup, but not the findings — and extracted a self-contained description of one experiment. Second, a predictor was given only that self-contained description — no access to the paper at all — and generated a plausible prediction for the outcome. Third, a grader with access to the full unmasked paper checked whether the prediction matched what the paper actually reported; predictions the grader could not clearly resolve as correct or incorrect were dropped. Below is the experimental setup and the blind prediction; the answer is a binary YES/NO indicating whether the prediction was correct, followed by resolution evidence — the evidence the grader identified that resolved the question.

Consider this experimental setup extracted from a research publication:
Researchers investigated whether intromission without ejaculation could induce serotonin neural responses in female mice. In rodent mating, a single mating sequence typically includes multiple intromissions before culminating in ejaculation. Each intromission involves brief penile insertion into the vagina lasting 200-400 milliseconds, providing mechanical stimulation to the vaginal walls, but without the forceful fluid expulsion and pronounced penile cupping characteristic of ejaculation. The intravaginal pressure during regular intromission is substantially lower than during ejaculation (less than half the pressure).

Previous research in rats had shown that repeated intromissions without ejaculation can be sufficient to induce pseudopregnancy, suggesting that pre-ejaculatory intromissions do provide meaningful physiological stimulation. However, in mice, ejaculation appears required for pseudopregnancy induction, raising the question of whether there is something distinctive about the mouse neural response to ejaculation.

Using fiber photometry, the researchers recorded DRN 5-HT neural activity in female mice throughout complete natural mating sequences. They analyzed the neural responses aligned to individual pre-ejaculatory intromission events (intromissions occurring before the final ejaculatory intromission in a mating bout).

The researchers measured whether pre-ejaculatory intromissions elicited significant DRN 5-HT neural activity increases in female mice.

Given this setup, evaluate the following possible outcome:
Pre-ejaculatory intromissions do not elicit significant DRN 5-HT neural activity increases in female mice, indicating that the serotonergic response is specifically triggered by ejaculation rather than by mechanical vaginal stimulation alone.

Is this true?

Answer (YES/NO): YES